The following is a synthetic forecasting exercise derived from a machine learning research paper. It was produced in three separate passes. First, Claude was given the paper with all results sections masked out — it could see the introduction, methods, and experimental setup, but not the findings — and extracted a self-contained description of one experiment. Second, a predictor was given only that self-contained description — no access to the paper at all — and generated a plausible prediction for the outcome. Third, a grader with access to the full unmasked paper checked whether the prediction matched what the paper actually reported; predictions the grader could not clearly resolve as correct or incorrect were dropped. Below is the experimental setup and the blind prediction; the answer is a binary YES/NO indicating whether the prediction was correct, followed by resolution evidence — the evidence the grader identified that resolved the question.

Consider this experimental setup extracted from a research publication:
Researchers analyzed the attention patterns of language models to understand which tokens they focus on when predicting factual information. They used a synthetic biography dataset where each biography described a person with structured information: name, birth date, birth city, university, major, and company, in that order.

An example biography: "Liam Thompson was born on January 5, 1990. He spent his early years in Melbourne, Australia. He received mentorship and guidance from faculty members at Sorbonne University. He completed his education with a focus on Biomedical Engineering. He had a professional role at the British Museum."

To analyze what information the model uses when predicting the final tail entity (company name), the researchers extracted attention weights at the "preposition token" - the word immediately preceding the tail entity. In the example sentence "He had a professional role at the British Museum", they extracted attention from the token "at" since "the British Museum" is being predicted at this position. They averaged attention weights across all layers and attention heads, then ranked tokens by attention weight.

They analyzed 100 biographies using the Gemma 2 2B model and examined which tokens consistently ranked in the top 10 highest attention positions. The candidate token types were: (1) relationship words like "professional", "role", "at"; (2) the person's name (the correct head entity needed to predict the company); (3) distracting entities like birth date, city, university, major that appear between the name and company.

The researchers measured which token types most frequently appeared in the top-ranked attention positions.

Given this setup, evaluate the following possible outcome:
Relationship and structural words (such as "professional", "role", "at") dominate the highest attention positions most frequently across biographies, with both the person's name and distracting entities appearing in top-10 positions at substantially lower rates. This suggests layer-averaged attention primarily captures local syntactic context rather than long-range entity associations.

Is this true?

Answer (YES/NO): NO